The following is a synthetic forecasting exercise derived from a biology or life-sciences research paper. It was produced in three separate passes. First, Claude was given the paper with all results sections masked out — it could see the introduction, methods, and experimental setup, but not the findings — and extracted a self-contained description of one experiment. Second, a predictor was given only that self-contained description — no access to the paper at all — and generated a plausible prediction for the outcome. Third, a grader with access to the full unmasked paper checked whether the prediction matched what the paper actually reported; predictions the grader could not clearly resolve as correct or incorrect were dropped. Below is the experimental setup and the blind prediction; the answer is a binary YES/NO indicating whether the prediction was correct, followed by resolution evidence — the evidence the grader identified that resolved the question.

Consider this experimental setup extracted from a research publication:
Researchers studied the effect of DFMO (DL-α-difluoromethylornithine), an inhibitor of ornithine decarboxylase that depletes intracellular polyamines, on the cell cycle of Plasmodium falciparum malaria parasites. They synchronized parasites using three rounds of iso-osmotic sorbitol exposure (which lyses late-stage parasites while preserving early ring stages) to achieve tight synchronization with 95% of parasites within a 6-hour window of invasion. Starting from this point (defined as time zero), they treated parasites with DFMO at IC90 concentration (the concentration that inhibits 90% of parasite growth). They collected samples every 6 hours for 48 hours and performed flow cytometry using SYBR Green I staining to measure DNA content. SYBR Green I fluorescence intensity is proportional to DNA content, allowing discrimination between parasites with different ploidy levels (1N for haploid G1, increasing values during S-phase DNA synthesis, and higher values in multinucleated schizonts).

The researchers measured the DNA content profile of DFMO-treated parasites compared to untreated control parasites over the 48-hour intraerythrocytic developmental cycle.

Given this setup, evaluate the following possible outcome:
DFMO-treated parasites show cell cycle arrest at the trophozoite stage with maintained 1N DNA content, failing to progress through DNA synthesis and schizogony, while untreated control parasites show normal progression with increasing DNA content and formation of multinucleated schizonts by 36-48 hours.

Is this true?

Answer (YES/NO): YES